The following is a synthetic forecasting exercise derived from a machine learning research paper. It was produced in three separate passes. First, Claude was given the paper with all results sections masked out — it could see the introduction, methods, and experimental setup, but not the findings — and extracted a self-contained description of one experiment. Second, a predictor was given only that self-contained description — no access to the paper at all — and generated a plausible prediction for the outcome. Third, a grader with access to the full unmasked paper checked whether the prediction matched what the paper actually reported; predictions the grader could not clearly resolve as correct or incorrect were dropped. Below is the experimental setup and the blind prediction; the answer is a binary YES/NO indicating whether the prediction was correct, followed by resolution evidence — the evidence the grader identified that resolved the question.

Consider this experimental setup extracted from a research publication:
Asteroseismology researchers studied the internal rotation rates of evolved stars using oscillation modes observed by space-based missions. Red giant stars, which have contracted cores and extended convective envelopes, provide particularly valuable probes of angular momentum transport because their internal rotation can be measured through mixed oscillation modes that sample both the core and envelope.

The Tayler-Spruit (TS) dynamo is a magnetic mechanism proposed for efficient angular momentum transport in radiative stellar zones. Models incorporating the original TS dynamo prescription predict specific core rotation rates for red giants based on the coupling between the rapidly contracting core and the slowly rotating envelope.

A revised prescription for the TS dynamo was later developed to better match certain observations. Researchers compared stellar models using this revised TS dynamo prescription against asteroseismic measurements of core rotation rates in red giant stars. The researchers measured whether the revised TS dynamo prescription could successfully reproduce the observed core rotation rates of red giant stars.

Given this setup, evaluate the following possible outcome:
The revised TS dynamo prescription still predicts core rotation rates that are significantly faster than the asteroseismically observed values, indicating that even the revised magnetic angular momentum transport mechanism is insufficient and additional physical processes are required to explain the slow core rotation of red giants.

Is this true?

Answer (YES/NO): YES